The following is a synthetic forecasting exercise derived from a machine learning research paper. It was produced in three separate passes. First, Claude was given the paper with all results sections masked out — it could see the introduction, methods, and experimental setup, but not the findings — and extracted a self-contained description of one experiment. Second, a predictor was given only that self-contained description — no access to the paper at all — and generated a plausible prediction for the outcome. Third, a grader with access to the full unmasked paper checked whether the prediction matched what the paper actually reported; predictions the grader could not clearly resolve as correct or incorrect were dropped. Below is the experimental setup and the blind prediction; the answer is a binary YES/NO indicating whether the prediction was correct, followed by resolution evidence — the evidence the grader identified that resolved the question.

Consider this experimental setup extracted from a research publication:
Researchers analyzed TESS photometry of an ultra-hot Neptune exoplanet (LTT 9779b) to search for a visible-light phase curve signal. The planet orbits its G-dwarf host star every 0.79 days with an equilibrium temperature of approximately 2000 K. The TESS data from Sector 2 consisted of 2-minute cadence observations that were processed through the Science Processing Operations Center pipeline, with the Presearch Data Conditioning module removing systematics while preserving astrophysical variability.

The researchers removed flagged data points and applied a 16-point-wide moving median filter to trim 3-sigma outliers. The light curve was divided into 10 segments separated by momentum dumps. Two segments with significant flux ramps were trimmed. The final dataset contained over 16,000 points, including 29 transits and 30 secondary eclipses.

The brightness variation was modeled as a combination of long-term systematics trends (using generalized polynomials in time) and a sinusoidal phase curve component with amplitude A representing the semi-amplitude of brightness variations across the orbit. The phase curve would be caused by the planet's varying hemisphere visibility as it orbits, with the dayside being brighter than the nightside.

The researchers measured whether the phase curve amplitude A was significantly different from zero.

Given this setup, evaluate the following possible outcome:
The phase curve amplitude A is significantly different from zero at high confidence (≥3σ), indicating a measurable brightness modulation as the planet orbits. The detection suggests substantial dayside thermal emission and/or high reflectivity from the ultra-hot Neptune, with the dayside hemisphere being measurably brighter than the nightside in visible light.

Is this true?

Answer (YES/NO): NO